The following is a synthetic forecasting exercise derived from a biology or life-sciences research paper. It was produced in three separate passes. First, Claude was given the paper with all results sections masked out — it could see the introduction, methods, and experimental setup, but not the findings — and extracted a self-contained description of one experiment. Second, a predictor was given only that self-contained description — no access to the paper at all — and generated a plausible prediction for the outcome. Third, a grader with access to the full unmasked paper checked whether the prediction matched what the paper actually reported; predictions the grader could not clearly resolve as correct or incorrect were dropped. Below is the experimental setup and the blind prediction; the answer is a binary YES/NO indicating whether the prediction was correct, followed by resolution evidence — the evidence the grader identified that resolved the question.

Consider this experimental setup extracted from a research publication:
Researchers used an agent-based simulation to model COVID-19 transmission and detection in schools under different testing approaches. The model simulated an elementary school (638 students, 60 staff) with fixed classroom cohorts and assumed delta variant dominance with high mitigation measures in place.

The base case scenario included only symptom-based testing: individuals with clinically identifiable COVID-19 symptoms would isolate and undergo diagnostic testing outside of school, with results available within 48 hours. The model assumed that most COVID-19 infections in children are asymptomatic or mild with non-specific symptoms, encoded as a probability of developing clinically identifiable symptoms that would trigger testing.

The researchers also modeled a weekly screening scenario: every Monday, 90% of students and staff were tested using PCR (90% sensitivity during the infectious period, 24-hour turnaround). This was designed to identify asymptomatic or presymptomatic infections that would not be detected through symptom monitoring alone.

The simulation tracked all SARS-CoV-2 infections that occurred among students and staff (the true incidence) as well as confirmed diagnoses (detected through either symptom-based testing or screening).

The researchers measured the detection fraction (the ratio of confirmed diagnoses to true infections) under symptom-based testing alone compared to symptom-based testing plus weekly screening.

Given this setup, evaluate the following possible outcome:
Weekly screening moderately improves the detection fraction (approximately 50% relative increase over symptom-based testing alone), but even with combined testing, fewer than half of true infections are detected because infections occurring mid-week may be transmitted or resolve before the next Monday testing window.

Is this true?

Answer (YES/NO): NO